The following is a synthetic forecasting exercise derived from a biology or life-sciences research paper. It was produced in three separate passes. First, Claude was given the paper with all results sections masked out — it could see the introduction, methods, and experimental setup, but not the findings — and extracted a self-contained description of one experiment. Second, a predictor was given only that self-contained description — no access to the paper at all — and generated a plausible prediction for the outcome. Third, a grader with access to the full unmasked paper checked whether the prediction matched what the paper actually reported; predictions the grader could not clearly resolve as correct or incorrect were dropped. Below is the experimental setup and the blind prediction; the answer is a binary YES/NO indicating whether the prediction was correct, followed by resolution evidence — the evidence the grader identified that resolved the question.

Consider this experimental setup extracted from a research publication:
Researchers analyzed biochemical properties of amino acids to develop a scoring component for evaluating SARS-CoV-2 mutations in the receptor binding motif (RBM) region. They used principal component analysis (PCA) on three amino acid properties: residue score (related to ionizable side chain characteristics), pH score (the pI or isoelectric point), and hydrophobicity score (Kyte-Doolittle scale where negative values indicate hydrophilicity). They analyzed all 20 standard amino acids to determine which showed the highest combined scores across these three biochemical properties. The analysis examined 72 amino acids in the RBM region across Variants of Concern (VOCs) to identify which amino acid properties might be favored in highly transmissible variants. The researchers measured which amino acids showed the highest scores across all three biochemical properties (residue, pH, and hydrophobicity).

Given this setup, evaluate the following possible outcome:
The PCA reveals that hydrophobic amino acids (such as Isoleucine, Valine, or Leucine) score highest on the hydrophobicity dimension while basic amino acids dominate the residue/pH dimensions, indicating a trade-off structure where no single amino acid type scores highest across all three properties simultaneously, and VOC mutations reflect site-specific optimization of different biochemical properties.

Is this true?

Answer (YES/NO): NO